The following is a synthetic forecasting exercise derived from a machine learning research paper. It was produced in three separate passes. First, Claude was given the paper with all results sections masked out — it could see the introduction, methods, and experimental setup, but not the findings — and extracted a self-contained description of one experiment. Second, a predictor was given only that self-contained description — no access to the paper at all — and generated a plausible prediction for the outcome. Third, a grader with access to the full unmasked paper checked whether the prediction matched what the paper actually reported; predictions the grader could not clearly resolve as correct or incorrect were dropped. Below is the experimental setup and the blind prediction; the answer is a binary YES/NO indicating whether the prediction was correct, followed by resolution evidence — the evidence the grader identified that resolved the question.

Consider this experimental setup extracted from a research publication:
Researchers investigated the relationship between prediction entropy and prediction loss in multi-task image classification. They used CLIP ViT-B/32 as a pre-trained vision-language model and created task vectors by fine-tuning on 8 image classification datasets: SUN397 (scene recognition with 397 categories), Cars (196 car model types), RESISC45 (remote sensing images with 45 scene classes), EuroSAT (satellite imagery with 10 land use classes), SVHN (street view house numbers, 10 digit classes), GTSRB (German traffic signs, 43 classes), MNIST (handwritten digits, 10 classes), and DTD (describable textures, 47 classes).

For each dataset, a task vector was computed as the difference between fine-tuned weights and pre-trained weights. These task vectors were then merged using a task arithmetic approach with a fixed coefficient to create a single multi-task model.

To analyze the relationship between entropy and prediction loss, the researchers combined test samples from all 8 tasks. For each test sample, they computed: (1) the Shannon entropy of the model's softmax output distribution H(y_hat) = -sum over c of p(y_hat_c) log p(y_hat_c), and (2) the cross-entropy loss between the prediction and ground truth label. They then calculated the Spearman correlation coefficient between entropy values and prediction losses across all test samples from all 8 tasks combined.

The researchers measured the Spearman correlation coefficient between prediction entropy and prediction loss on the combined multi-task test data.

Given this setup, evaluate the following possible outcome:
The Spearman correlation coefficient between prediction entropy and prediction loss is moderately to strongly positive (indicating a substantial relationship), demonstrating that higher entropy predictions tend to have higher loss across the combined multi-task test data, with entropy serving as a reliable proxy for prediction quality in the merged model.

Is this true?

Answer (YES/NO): YES